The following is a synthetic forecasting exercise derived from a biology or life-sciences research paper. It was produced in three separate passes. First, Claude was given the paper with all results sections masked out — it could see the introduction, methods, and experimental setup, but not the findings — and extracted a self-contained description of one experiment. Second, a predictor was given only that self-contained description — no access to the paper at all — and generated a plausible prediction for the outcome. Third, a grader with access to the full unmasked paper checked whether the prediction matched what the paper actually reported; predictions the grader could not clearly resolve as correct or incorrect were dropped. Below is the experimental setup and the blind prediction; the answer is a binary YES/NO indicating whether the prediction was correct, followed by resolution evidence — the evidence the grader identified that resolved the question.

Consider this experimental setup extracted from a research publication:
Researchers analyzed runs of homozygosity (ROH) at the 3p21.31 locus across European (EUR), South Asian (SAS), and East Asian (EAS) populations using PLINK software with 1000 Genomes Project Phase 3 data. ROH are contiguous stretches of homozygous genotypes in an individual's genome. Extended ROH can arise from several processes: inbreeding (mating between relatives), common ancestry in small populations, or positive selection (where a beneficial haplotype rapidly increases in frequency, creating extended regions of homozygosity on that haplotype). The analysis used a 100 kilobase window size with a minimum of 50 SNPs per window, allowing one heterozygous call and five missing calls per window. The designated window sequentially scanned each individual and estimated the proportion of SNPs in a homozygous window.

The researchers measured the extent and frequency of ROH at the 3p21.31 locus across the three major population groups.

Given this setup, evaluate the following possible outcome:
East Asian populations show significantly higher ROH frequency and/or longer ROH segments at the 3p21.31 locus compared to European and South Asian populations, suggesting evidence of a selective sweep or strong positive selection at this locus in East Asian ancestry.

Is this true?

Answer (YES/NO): YES